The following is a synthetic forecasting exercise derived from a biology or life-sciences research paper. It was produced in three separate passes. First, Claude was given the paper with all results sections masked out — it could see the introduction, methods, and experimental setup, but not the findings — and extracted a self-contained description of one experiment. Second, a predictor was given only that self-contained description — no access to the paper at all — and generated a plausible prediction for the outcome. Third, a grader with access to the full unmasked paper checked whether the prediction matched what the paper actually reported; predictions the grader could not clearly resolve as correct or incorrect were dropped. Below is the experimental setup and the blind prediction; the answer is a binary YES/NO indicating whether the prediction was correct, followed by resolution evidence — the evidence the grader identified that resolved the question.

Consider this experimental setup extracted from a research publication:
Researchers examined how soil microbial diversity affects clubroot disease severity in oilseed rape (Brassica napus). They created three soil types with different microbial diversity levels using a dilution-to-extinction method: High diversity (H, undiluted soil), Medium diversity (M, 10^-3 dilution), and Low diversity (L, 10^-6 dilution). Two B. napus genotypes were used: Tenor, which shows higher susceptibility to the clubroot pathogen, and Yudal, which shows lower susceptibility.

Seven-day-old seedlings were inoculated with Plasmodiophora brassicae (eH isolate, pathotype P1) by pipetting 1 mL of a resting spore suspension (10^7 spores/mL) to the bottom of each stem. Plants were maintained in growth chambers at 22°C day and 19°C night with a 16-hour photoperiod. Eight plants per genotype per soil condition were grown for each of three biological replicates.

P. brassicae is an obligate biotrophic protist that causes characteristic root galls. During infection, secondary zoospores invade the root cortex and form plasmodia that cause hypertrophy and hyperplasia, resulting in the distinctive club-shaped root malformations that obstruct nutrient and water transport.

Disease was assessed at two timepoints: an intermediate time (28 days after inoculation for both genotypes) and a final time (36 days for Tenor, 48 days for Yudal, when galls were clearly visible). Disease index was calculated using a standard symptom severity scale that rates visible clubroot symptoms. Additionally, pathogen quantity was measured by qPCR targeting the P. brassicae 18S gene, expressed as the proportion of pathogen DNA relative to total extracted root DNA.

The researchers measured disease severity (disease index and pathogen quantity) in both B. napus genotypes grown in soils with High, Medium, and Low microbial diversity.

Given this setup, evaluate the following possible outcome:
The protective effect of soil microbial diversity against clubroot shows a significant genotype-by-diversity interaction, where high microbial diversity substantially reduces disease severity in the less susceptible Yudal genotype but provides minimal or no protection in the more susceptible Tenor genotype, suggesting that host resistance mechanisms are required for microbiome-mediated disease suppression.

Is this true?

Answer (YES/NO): NO